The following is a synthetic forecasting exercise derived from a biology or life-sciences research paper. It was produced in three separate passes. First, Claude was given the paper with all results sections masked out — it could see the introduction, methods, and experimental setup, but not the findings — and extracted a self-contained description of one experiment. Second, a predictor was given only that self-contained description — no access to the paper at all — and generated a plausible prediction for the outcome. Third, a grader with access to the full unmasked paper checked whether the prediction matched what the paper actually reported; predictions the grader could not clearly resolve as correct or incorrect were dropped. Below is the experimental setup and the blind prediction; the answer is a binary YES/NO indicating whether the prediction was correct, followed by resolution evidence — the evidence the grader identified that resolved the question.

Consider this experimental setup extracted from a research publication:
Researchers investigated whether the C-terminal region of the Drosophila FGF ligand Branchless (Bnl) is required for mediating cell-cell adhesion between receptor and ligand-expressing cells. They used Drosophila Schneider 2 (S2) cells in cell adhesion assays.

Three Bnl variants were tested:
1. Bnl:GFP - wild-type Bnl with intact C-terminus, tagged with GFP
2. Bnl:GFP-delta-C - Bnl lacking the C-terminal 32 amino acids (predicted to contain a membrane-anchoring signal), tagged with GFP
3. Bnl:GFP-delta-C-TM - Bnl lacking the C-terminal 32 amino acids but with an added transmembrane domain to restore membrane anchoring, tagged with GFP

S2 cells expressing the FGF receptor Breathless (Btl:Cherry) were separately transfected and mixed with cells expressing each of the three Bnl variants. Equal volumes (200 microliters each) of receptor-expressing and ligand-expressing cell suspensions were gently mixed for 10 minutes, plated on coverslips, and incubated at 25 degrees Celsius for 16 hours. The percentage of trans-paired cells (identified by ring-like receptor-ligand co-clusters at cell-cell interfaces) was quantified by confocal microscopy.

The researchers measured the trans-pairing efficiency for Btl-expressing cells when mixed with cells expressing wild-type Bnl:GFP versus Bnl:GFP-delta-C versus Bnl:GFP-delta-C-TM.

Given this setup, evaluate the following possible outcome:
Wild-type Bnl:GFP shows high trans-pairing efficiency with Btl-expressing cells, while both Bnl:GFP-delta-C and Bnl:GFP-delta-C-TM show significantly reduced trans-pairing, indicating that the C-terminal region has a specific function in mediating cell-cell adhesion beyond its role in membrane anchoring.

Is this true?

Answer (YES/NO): NO